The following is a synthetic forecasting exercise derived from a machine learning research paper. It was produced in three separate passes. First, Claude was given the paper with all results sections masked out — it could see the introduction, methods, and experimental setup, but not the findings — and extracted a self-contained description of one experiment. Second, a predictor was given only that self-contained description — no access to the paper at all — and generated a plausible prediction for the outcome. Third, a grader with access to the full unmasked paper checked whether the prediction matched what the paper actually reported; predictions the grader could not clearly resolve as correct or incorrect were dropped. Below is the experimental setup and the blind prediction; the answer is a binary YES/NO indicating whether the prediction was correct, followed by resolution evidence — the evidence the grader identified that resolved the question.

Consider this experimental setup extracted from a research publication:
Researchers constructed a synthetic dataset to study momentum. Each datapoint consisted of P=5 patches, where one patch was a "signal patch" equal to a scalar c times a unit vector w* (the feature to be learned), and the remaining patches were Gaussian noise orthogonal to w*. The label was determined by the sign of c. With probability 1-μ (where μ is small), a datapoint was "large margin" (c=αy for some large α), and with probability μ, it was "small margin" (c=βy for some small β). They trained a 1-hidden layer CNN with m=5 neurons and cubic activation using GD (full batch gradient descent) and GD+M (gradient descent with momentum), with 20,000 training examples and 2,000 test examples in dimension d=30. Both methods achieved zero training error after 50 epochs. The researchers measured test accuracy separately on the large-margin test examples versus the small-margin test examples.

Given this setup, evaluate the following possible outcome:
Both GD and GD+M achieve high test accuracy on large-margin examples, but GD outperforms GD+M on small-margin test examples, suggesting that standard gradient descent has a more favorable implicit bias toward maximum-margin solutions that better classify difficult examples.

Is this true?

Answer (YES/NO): NO